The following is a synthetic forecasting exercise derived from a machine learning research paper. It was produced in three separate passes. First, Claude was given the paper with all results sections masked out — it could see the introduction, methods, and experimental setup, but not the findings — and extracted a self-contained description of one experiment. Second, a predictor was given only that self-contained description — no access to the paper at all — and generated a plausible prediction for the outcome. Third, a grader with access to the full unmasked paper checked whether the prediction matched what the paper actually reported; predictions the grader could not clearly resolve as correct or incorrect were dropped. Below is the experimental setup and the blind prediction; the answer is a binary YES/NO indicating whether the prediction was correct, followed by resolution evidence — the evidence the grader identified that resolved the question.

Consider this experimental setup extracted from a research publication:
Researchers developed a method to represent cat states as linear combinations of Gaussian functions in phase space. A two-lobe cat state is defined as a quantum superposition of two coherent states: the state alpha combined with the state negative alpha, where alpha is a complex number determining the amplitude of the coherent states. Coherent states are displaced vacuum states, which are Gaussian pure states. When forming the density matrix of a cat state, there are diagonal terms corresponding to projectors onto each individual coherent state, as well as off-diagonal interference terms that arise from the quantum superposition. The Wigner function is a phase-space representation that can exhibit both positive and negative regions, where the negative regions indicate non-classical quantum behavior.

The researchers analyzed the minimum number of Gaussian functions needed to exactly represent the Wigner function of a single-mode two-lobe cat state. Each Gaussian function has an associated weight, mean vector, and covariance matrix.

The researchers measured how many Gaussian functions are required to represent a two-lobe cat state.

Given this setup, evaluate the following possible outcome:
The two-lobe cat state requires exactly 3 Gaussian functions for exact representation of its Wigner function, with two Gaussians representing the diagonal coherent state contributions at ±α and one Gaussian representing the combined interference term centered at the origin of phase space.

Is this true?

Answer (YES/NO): NO